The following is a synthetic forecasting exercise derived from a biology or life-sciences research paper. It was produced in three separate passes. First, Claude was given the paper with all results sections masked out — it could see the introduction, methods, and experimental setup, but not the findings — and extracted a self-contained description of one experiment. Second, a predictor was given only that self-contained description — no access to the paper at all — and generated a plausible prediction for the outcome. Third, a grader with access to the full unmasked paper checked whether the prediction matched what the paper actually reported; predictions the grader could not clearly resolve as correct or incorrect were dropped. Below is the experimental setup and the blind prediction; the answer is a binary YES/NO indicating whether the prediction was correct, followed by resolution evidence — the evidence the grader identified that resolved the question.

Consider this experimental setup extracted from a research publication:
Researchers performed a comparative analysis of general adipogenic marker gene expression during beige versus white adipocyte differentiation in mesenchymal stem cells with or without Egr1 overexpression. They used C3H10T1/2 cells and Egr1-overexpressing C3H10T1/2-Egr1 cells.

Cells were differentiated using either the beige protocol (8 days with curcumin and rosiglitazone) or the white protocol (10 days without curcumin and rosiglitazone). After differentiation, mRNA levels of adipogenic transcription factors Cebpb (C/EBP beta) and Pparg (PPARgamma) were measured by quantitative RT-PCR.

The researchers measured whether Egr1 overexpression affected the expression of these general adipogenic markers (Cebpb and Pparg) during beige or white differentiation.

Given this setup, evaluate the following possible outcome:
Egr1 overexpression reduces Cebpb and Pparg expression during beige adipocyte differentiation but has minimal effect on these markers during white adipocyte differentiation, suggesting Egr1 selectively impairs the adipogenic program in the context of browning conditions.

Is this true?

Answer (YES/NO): NO